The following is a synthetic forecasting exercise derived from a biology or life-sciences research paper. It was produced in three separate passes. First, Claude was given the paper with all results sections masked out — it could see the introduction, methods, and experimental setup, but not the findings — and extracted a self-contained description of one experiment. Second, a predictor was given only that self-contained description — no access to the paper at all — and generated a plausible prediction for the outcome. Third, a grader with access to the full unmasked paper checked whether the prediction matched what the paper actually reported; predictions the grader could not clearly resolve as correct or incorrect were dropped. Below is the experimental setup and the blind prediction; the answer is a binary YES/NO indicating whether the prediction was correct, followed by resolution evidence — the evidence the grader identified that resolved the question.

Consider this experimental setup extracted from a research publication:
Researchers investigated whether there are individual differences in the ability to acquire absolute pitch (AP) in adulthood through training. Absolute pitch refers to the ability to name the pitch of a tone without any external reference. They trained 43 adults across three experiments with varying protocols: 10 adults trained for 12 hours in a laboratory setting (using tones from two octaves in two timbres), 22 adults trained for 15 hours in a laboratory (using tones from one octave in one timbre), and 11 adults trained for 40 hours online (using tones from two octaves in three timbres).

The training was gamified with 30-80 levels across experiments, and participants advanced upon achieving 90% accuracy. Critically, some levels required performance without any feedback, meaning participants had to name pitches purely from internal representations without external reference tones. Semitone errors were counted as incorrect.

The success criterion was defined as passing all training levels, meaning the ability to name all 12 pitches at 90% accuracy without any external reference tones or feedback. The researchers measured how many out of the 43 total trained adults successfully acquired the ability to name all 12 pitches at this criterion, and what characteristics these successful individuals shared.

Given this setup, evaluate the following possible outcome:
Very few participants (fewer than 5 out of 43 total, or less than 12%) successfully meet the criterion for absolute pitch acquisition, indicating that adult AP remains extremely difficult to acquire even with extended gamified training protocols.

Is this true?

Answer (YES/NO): NO